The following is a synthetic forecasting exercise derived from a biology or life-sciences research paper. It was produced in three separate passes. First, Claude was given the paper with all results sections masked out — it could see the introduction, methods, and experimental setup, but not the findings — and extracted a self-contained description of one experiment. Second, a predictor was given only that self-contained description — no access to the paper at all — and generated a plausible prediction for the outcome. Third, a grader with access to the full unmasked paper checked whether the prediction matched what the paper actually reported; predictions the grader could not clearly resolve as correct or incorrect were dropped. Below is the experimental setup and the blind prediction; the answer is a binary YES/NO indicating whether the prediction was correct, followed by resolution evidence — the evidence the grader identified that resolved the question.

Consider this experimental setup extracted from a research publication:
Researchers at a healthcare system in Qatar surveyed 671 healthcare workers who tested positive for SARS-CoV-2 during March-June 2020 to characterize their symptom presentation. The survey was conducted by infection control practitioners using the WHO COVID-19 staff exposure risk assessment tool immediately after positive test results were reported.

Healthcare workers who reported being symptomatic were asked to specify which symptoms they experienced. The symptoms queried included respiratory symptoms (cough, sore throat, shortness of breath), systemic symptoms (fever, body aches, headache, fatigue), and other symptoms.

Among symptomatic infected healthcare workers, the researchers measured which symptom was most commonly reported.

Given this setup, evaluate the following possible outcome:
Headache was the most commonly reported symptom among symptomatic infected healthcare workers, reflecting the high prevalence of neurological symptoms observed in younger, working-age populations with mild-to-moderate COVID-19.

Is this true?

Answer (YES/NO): NO